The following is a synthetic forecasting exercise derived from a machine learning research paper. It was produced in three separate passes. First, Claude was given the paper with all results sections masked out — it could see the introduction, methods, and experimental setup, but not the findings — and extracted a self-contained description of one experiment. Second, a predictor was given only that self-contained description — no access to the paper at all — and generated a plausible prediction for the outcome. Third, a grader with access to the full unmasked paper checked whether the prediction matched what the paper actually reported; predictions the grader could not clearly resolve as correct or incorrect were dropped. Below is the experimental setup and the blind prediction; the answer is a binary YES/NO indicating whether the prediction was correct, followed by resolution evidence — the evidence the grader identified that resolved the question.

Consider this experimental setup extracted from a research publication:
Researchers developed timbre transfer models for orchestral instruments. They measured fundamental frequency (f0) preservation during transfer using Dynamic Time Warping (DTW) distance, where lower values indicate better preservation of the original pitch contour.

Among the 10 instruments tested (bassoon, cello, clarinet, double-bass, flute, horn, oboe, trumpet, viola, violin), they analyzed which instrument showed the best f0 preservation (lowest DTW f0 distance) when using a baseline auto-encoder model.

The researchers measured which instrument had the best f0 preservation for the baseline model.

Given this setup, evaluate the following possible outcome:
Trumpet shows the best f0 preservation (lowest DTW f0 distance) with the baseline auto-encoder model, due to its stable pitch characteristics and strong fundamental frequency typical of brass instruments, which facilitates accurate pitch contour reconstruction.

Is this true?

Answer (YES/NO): YES